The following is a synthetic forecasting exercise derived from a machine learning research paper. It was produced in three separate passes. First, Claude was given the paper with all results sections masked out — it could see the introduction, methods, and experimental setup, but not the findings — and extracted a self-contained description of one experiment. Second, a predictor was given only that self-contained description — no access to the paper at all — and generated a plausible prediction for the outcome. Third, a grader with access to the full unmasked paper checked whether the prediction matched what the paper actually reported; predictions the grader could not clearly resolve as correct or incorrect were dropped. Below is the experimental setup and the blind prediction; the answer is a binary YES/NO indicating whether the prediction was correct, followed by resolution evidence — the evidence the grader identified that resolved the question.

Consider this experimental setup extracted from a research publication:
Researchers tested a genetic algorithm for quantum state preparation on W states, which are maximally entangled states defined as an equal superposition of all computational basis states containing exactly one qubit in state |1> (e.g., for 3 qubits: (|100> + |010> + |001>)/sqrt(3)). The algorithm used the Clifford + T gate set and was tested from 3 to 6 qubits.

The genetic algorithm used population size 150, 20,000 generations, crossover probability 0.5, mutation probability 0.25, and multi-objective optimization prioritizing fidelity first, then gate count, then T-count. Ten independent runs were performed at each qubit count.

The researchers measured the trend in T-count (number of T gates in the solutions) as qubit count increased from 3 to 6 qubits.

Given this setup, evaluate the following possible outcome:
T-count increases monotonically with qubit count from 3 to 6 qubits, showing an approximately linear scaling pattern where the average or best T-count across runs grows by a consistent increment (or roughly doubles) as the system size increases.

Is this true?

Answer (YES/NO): NO